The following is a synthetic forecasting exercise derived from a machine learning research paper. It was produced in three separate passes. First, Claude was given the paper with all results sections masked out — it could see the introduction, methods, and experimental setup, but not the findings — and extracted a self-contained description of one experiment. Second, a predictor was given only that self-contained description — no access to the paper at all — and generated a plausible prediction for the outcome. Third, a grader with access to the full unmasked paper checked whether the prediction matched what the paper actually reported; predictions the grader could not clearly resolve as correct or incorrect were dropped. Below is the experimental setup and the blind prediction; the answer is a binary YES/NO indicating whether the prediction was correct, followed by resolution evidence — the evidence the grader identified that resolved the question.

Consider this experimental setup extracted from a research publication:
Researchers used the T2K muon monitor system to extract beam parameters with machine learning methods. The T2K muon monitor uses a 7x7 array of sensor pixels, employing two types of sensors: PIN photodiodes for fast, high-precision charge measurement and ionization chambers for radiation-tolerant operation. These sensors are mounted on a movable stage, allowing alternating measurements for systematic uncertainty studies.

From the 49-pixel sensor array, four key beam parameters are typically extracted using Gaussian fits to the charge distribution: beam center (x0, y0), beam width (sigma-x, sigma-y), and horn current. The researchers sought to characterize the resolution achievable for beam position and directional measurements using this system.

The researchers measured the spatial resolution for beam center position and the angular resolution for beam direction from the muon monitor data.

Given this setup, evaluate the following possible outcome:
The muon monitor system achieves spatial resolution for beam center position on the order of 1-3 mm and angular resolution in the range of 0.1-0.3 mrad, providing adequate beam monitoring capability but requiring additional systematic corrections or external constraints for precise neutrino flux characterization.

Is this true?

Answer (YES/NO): YES